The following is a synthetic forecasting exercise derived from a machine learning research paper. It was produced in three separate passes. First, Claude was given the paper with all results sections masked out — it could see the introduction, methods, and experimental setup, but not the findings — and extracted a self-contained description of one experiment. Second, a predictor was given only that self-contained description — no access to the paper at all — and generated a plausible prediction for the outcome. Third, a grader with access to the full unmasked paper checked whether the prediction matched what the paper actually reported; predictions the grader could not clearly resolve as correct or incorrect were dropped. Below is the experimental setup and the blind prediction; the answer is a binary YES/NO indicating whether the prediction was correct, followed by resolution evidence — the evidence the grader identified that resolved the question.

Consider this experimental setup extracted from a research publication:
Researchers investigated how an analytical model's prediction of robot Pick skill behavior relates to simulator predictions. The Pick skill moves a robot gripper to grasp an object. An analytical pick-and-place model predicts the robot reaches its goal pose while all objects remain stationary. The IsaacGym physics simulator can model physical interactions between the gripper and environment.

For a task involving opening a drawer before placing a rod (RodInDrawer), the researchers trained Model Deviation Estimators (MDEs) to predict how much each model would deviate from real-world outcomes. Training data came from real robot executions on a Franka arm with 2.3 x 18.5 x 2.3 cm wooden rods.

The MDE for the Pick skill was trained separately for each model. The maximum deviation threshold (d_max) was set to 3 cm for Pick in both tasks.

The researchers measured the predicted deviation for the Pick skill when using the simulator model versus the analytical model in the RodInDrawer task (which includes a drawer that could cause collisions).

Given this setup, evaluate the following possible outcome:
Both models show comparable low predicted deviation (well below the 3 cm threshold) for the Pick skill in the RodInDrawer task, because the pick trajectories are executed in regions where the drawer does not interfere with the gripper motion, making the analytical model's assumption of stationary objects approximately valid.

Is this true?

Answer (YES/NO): NO